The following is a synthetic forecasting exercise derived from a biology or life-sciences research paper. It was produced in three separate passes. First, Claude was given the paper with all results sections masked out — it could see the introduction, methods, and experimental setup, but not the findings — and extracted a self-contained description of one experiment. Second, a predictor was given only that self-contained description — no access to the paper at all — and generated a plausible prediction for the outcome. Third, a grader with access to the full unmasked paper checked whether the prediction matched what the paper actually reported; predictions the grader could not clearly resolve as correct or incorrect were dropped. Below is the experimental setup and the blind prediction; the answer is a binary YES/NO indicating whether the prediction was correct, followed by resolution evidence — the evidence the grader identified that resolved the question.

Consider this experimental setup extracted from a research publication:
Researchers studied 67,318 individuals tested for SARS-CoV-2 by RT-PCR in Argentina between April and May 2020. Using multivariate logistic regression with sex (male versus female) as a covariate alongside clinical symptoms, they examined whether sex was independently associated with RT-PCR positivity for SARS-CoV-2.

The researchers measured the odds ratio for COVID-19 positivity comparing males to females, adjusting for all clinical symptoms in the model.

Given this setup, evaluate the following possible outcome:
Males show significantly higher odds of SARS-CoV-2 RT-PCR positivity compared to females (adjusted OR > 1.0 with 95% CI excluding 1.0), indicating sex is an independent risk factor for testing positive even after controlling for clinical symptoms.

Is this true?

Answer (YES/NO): NO